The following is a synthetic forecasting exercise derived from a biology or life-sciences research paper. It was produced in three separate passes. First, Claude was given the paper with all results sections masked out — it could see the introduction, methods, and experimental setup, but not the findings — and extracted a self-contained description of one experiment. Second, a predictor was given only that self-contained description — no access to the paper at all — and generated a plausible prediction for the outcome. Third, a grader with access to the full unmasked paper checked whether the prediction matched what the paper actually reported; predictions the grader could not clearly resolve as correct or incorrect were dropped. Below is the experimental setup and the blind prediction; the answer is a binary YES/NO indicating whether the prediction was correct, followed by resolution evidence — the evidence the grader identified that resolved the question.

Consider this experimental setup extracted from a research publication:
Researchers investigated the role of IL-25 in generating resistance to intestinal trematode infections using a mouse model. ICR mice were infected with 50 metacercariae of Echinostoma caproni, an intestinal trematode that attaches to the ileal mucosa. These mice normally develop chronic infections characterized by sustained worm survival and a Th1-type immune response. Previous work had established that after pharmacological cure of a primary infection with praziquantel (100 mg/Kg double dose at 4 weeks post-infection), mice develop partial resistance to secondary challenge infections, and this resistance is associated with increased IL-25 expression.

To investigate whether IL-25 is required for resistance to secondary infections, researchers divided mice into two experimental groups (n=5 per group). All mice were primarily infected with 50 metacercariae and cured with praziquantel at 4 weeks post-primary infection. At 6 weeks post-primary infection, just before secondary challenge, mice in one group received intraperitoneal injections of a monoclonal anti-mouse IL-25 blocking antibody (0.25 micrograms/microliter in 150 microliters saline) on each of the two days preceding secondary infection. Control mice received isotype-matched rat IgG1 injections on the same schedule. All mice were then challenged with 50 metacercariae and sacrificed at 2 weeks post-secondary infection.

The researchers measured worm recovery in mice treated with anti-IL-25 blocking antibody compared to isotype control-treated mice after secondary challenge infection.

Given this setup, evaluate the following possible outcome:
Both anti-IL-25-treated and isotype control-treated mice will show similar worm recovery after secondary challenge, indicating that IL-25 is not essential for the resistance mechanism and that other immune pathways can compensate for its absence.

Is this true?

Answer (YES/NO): NO